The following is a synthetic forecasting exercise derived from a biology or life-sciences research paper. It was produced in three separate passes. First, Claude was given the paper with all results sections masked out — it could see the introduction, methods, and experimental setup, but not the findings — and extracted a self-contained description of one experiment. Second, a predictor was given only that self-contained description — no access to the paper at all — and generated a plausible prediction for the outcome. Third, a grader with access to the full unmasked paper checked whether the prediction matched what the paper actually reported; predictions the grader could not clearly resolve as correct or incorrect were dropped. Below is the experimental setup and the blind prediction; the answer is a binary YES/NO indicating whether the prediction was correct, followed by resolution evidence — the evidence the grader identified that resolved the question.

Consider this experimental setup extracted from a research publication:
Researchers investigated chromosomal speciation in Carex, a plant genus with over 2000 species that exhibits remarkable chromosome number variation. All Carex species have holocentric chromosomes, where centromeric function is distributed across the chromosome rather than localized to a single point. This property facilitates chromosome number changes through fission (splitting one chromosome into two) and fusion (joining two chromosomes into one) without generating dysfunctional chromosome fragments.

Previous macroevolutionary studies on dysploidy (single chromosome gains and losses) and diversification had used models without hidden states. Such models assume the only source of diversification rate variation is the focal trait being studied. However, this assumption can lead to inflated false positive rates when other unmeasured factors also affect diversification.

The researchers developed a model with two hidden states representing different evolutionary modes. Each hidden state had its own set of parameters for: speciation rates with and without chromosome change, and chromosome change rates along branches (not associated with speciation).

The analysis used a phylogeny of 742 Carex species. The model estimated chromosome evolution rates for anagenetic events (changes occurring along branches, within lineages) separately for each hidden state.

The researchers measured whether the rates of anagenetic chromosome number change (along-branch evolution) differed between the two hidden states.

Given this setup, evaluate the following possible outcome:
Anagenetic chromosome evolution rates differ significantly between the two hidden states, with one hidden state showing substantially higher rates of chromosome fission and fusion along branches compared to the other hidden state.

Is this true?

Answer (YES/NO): YES